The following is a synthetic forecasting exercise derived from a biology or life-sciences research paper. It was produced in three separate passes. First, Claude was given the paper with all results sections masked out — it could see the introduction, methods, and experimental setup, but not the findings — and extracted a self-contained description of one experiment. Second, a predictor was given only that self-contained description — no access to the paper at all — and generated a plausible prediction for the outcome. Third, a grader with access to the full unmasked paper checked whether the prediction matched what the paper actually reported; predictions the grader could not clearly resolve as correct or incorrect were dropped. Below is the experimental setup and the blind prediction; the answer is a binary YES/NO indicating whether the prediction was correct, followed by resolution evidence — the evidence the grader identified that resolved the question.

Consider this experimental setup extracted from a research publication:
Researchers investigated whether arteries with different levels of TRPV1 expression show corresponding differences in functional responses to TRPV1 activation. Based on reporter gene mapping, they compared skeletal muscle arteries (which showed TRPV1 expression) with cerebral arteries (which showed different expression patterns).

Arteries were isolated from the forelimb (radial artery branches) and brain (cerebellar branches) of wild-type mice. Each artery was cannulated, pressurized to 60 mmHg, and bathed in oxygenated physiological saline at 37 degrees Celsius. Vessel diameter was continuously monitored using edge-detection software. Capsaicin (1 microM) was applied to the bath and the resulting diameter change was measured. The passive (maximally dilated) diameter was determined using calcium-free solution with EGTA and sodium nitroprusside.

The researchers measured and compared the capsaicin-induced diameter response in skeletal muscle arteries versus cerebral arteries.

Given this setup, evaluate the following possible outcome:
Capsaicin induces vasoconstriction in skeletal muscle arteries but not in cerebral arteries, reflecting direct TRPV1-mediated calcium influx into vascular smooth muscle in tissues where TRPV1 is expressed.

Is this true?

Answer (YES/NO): NO